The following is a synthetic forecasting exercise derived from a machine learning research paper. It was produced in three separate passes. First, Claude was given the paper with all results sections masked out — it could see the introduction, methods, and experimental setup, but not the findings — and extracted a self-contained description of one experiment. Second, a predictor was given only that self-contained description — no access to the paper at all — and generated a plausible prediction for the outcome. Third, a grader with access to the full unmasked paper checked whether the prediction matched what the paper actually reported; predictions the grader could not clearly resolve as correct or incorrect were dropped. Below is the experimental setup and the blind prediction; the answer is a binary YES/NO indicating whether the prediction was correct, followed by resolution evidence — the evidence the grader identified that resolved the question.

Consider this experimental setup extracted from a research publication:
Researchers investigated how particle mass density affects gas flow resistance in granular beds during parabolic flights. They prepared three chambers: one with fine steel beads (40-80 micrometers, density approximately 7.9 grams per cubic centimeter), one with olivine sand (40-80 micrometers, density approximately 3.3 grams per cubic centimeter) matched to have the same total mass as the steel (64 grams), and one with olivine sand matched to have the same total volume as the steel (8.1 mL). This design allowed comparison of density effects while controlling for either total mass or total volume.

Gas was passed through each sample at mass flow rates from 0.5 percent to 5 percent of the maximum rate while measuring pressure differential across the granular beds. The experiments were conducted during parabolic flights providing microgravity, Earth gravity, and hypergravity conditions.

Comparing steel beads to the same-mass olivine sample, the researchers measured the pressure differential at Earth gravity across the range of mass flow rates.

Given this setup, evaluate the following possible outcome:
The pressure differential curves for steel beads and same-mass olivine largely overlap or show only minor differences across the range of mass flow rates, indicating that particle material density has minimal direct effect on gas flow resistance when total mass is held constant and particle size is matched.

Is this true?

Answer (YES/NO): NO